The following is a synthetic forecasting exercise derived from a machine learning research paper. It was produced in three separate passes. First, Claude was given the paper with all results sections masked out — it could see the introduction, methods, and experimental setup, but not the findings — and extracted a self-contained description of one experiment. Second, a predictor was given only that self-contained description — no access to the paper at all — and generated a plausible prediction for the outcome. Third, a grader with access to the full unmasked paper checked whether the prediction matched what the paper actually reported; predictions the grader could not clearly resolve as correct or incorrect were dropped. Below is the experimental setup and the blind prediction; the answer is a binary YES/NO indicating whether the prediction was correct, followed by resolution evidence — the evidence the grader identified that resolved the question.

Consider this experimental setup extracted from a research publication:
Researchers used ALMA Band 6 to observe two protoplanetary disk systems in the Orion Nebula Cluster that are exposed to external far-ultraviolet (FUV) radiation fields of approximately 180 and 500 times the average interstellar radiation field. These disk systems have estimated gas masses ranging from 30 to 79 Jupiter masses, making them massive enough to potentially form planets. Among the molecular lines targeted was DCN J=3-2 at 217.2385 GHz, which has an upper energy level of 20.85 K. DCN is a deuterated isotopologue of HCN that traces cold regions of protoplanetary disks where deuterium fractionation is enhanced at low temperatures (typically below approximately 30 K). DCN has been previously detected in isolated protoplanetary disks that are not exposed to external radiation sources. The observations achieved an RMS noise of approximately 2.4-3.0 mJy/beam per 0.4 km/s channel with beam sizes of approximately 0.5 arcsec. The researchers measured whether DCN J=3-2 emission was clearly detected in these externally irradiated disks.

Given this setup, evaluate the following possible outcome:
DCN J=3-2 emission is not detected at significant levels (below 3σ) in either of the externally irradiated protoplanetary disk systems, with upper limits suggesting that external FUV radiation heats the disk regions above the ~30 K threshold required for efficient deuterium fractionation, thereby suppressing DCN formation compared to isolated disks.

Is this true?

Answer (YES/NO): NO